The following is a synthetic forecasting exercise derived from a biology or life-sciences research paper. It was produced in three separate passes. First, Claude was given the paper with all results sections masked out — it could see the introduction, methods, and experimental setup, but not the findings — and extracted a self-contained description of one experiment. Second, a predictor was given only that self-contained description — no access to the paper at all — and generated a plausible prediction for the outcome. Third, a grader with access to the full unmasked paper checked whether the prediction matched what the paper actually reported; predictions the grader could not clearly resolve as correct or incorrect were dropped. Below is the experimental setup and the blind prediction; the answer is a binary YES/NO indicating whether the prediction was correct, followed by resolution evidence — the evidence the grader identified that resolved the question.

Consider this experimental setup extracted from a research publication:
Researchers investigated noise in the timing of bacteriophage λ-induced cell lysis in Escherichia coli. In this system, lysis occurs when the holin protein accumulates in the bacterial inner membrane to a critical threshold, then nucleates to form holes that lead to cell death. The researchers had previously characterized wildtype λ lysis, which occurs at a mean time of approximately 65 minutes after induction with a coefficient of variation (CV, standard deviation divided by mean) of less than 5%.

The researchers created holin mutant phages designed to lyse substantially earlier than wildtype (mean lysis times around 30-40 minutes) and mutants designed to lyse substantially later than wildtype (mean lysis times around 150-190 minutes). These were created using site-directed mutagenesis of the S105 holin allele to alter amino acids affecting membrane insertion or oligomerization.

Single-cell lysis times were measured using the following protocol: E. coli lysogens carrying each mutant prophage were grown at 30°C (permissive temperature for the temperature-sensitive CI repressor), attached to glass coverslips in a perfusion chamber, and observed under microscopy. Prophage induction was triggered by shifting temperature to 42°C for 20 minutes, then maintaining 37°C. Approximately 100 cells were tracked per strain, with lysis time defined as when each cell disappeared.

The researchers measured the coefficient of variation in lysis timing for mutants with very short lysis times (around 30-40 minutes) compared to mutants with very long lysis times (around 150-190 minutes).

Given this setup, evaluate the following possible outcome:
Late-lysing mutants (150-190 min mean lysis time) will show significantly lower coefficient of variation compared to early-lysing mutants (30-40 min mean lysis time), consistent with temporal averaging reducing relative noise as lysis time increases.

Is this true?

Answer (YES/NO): NO